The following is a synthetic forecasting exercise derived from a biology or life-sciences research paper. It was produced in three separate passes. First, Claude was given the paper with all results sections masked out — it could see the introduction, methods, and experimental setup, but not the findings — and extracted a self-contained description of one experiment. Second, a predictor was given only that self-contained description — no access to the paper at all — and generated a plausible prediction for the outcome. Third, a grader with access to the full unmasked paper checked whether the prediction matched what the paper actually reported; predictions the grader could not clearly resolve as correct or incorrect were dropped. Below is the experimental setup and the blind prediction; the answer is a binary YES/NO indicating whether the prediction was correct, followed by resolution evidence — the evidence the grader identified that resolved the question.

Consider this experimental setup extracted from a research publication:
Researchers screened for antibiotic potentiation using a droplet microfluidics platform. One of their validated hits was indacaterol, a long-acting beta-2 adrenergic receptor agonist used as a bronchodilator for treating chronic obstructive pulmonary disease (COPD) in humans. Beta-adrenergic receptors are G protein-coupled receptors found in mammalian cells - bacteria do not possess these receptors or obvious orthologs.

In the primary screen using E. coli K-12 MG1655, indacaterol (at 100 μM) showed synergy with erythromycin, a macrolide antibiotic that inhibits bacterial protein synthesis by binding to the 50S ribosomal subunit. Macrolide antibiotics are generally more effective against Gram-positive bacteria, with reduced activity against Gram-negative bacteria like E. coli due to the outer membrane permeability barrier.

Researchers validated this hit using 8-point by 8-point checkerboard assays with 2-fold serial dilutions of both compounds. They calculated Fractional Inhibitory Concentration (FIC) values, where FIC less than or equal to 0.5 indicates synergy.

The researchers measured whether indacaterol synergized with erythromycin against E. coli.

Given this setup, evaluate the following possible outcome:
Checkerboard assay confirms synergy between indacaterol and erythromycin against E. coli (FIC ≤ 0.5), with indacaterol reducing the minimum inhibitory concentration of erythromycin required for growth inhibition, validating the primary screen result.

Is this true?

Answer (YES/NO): YES